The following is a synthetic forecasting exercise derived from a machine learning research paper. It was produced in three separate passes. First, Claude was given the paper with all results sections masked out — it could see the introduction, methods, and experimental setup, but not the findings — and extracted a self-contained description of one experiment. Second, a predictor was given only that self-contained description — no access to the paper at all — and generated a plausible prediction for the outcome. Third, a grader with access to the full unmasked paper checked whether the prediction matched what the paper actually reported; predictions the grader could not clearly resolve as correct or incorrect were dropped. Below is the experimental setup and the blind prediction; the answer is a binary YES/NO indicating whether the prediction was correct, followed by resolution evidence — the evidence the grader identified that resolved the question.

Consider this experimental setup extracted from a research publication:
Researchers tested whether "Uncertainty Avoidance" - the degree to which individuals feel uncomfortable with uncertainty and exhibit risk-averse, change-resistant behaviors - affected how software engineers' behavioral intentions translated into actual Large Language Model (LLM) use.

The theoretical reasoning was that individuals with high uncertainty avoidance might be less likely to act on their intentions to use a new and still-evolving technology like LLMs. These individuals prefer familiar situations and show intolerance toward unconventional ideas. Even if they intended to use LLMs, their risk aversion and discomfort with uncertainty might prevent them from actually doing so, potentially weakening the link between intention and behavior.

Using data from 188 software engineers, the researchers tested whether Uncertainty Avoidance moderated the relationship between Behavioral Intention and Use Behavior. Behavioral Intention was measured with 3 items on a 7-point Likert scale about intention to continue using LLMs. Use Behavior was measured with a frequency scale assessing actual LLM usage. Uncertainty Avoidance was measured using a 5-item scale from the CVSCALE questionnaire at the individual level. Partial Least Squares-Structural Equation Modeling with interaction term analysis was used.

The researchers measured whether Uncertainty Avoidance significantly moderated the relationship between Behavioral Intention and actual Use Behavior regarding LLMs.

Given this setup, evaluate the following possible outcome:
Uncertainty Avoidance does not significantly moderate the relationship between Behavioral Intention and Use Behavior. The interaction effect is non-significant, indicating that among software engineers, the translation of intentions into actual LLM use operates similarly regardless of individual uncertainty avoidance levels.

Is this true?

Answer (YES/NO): YES